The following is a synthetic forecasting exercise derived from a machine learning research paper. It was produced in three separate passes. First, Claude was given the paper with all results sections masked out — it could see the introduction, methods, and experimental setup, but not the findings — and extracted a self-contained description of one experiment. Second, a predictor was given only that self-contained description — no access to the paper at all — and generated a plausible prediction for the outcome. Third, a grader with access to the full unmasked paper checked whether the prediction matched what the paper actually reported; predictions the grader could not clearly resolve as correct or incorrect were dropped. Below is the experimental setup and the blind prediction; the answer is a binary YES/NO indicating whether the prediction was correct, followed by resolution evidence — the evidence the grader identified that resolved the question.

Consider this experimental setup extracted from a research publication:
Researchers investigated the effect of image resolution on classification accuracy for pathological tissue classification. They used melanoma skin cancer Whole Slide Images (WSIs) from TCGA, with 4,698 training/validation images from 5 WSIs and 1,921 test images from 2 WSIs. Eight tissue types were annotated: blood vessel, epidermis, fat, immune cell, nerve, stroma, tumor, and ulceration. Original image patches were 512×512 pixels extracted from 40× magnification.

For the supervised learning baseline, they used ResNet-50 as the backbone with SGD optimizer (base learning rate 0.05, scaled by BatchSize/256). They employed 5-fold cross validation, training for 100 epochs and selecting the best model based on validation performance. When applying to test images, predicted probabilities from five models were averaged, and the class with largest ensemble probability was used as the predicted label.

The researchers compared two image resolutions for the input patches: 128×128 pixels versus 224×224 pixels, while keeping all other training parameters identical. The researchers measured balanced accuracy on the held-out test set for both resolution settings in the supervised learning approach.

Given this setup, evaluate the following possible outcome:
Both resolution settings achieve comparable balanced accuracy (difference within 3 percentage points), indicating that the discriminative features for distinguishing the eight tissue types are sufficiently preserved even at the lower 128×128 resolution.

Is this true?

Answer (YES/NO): YES